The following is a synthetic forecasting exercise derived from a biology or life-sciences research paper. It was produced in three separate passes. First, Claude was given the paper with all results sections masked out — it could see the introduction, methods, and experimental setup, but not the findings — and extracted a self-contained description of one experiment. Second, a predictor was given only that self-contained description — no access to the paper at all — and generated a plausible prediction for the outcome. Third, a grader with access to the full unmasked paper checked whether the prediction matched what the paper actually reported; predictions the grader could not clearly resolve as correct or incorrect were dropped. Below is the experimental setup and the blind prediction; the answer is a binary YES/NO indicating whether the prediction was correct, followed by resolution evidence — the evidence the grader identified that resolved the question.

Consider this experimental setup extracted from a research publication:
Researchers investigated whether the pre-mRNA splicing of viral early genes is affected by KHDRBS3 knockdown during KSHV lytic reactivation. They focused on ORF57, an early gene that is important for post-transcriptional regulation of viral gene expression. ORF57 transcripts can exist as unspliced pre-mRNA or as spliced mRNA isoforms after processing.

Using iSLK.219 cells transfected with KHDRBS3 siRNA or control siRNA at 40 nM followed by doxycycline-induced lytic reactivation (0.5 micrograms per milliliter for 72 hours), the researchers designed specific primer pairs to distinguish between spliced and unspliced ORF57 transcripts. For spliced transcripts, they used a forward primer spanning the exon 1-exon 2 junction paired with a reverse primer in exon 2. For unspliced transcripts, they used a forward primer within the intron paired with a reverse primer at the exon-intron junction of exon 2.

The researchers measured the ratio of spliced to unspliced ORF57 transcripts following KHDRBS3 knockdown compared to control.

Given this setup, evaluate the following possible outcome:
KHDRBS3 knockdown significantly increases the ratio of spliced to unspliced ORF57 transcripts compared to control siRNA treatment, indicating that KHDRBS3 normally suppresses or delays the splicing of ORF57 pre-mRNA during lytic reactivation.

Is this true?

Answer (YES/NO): NO